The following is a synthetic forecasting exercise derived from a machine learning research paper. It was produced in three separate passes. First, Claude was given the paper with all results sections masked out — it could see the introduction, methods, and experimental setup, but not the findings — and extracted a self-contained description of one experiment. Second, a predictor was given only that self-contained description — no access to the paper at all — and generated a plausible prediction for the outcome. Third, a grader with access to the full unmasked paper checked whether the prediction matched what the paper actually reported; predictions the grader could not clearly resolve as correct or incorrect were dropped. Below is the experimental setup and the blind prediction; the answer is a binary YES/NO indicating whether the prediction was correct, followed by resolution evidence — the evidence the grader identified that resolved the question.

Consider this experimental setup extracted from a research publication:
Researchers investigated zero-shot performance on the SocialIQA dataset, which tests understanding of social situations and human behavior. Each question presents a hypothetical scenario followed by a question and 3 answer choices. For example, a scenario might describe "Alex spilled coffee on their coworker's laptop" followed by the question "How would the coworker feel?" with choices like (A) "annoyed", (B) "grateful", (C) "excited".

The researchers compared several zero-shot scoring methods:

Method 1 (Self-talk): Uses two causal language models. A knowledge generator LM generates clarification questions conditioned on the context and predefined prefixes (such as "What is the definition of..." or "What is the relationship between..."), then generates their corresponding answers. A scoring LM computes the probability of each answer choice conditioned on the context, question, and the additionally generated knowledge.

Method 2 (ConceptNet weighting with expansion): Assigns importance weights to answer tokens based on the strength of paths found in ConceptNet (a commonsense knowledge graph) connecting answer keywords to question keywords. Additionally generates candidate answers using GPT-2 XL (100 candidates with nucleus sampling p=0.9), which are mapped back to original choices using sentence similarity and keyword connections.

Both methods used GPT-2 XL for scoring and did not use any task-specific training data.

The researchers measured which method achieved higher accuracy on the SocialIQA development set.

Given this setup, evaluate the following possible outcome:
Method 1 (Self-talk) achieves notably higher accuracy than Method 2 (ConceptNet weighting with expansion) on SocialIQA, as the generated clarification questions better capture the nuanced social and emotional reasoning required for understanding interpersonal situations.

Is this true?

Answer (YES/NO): YES